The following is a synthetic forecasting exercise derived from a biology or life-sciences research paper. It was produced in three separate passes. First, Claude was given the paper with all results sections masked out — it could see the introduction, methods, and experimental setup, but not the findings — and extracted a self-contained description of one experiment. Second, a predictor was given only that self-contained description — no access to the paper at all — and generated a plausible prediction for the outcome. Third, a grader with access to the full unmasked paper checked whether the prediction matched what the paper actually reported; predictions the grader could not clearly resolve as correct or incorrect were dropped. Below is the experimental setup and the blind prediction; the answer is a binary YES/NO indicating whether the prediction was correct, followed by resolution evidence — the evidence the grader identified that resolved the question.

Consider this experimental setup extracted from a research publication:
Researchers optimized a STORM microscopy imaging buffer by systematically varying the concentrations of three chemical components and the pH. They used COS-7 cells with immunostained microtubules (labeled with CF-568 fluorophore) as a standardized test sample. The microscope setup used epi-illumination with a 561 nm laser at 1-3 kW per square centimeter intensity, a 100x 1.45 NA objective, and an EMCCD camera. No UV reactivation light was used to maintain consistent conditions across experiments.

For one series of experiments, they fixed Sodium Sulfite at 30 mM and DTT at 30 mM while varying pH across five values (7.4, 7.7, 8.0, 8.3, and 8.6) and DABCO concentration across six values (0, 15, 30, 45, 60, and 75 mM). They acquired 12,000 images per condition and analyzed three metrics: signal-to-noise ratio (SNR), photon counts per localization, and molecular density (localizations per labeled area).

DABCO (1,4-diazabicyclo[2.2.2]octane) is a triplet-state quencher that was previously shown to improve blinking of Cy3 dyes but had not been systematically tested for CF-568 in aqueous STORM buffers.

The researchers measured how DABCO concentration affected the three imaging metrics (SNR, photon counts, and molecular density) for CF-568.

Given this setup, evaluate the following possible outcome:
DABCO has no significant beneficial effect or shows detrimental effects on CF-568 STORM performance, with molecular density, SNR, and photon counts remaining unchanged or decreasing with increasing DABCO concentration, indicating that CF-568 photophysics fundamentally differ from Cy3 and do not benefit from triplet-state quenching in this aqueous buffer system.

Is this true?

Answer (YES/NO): NO